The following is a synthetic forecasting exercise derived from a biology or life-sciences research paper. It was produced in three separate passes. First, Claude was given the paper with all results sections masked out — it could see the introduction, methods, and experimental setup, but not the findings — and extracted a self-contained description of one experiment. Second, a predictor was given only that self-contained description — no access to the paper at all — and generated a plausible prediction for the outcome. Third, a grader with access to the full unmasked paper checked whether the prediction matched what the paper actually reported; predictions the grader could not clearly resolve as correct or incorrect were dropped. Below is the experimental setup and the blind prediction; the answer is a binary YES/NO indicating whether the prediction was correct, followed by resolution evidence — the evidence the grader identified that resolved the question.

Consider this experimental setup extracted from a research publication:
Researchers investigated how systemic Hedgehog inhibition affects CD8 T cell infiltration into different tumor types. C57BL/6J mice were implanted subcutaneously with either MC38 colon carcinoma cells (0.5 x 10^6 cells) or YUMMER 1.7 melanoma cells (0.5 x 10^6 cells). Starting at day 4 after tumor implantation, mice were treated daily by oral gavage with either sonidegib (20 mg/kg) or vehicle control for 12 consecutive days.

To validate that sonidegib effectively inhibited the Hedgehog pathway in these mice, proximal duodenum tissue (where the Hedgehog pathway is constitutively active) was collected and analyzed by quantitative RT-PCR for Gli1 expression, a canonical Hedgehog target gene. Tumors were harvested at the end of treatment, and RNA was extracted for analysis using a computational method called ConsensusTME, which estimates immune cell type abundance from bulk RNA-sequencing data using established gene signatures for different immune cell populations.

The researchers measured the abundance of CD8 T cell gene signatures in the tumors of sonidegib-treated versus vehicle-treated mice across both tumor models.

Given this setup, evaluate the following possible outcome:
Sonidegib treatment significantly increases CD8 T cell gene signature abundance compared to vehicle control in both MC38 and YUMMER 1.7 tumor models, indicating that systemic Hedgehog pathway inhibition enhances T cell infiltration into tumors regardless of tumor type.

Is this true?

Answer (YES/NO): NO